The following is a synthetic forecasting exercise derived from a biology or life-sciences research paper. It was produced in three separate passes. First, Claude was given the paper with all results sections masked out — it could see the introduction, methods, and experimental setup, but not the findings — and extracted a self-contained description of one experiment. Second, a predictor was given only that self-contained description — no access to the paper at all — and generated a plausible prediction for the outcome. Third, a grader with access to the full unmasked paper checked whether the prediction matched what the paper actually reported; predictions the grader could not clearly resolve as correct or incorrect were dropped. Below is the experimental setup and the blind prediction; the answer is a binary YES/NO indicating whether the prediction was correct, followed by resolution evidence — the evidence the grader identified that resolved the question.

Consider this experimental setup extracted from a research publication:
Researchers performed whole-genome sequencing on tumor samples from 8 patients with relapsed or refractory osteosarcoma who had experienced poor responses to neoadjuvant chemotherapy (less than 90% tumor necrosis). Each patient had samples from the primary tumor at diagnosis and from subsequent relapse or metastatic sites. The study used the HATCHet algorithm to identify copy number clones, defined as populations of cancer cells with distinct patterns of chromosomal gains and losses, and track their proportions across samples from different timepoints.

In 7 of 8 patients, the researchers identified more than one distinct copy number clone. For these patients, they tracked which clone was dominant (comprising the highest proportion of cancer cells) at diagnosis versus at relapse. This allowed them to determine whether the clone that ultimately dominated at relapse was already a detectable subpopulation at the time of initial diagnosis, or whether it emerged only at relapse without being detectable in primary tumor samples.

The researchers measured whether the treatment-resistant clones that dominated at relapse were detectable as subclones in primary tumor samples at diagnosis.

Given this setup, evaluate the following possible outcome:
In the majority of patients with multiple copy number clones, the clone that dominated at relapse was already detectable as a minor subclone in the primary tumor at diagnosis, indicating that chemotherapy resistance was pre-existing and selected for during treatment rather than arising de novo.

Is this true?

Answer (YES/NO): YES